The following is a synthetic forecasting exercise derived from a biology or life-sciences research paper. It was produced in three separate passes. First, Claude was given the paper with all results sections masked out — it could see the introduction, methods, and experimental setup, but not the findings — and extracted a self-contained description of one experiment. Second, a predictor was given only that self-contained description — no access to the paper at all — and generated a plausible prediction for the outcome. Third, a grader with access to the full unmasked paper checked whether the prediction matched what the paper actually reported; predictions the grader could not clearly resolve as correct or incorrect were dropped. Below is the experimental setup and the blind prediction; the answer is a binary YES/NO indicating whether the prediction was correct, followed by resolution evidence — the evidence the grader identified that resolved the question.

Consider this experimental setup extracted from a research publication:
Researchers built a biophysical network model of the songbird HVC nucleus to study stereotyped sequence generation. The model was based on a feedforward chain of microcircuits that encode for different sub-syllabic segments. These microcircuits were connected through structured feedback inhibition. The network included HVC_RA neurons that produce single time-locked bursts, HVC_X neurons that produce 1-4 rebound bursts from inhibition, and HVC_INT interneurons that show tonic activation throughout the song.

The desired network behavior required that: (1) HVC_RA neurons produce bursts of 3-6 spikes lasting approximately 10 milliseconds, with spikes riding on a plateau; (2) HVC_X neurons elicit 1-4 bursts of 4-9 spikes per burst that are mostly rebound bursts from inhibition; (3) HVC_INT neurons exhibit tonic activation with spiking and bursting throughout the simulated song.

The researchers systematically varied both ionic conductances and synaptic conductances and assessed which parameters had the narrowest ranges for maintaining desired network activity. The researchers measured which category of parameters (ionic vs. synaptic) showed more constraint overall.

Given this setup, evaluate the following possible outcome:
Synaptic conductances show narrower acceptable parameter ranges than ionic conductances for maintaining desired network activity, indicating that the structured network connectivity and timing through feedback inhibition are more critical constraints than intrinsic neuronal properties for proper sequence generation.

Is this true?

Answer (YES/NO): NO